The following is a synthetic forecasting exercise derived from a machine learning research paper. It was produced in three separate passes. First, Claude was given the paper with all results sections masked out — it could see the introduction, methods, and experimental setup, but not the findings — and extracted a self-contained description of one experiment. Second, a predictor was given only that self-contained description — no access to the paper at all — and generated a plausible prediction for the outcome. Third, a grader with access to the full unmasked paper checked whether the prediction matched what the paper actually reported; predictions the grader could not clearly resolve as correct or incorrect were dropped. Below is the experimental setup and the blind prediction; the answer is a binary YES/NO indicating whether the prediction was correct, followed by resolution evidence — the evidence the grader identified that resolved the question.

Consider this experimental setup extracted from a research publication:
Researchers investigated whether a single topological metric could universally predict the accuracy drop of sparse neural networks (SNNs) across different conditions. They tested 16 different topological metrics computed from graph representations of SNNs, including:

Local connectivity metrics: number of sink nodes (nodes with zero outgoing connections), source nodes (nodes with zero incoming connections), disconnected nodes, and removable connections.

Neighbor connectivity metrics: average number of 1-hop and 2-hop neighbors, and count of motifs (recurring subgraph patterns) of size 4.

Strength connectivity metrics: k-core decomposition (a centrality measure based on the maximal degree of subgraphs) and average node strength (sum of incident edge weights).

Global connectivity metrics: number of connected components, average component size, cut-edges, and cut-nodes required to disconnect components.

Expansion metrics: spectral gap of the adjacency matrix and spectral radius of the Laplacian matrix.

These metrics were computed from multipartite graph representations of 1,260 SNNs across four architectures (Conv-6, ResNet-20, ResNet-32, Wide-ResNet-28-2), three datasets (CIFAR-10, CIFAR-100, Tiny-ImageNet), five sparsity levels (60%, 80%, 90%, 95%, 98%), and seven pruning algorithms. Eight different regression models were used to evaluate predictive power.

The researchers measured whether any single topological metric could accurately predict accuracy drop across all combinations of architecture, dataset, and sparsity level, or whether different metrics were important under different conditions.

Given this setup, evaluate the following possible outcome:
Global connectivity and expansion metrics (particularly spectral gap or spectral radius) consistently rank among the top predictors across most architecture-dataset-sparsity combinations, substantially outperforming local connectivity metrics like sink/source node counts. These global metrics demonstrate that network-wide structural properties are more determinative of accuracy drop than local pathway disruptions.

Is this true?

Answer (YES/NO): NO